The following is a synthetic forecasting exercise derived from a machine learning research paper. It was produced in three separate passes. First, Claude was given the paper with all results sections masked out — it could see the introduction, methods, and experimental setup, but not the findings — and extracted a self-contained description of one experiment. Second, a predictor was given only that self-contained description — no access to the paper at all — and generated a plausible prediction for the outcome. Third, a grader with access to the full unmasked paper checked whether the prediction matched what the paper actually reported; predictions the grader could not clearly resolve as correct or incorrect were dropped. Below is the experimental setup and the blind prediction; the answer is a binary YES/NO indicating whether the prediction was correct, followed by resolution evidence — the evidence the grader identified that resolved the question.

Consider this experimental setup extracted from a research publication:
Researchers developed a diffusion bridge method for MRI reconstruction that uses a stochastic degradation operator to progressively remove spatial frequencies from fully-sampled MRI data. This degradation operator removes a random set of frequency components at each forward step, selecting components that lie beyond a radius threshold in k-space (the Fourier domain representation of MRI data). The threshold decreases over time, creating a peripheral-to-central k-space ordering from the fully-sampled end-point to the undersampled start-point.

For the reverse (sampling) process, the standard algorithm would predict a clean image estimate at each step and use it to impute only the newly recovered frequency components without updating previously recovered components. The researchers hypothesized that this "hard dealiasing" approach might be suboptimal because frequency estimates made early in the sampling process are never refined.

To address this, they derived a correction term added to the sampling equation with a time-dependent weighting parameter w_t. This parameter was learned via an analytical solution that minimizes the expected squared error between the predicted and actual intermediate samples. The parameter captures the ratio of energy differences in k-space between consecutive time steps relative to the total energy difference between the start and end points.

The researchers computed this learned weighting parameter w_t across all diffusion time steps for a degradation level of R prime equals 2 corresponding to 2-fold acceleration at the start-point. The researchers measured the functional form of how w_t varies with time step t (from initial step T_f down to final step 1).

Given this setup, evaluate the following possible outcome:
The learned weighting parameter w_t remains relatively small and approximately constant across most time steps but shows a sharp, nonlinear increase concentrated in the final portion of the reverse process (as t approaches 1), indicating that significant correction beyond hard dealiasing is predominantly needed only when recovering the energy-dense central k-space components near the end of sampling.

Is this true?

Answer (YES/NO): NO